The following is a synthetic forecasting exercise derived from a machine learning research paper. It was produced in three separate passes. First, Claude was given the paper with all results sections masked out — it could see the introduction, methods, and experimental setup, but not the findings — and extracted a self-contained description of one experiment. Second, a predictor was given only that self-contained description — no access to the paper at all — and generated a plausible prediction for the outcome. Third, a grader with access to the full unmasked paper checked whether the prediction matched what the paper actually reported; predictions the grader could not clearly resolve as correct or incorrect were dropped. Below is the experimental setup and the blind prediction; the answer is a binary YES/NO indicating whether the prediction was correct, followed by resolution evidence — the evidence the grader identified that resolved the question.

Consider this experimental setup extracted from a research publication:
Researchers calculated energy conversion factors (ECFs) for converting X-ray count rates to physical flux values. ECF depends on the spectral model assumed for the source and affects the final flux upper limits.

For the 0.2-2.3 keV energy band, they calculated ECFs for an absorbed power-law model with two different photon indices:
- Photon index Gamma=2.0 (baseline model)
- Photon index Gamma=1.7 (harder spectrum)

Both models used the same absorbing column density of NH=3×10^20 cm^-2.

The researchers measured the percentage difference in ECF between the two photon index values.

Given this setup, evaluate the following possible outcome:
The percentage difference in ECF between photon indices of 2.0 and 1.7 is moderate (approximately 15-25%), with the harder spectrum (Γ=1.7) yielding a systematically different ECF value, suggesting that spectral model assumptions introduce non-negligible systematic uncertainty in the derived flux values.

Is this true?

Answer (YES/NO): NO